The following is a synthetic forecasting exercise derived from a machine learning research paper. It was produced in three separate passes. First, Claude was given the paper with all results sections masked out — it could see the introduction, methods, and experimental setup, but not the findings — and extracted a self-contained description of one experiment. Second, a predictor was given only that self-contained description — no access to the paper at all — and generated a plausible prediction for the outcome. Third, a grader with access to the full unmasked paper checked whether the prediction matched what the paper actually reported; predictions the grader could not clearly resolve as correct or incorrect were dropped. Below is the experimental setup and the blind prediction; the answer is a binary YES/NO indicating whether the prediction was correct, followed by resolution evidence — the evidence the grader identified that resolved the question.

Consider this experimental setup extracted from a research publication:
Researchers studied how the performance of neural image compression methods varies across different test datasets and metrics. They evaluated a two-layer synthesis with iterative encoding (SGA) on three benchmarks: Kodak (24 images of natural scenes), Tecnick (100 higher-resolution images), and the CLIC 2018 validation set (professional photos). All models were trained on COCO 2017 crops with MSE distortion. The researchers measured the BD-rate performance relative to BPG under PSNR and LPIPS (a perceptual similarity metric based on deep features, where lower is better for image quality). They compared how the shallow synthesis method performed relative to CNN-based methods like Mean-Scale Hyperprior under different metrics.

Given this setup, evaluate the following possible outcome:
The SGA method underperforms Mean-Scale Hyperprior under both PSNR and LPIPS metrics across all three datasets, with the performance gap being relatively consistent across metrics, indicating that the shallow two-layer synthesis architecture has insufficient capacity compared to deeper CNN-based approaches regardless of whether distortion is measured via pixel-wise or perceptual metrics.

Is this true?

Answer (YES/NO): NO